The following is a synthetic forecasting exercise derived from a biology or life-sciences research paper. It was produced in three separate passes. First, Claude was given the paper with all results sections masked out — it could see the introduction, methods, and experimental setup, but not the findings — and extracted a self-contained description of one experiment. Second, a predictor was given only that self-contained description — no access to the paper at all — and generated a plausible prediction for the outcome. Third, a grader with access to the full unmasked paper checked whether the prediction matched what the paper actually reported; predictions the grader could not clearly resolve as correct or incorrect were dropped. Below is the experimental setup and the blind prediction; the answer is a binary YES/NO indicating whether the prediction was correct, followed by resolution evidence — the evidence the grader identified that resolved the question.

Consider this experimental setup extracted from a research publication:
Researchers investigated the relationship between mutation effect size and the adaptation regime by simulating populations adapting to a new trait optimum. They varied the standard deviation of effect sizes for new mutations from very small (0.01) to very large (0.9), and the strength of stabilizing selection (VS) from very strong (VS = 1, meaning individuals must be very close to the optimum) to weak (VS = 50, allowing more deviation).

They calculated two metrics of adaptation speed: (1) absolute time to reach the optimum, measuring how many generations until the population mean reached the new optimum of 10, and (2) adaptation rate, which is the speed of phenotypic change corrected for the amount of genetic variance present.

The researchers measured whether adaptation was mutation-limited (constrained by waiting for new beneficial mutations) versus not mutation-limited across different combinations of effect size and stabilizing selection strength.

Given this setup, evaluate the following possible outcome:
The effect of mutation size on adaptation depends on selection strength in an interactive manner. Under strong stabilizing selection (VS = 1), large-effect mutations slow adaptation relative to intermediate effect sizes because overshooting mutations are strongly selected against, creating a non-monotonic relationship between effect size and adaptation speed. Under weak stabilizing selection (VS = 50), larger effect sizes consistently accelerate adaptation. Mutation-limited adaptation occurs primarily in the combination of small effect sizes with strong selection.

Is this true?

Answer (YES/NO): NO